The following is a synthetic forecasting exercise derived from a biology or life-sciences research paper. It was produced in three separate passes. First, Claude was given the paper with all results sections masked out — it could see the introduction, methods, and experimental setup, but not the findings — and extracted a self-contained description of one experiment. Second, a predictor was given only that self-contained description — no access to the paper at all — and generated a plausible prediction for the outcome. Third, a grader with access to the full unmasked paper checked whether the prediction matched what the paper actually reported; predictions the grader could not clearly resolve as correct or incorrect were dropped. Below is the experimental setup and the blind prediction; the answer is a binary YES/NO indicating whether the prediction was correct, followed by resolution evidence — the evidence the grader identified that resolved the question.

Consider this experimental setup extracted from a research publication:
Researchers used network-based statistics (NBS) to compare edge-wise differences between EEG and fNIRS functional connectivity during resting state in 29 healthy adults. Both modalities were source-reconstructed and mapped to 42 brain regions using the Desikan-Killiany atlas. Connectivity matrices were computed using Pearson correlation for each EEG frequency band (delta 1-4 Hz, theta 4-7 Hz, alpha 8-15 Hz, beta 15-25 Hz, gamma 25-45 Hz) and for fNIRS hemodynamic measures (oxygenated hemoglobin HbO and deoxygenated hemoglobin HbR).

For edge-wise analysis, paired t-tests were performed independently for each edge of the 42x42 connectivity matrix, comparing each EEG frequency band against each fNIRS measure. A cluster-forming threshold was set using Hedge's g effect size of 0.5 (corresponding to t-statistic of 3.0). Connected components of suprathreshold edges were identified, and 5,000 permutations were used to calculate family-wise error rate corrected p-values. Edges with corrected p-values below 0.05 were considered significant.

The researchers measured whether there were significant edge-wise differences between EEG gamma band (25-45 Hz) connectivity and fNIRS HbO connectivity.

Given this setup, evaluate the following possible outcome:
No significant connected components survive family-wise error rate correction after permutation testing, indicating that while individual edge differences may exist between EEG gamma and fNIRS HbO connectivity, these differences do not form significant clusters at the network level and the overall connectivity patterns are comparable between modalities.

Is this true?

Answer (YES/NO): NO